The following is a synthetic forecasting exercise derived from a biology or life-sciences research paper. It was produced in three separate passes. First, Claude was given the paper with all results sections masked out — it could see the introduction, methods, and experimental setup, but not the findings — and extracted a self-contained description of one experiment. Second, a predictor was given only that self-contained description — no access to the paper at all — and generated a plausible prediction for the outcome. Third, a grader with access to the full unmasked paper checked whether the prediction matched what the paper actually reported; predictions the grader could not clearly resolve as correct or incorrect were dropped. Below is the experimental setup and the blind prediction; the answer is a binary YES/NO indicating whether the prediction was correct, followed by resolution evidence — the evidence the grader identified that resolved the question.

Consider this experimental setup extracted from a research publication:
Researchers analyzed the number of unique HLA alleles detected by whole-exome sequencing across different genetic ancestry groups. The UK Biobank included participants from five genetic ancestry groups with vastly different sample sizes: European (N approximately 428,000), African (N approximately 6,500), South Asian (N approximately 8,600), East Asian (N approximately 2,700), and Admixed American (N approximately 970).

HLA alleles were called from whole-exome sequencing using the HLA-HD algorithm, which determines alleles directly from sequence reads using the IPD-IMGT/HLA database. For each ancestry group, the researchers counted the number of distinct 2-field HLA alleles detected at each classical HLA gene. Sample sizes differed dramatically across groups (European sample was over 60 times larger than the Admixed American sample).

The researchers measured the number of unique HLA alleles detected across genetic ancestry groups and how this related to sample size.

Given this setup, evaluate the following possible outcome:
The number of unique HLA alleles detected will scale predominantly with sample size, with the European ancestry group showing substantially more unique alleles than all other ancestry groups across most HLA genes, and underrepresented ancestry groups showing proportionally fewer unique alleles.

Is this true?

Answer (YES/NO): NO